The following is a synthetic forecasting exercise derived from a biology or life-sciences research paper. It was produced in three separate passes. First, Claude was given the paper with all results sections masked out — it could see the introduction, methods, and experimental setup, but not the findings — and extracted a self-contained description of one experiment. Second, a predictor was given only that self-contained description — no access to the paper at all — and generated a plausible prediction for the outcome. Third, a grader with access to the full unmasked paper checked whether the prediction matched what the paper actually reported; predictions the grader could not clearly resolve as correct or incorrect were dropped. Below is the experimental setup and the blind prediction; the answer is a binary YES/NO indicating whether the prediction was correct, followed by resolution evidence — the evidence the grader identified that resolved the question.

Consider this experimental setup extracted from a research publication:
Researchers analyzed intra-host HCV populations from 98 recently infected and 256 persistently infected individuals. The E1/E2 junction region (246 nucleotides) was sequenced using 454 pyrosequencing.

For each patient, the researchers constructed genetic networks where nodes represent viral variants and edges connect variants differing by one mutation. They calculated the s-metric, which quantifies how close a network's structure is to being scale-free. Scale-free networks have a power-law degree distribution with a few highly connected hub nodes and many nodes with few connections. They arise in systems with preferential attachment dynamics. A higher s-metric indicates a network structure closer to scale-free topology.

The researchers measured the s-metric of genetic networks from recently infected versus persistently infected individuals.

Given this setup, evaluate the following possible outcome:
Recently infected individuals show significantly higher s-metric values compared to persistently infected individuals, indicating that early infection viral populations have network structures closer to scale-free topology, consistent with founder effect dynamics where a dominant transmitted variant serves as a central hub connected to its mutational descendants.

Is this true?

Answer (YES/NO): YES